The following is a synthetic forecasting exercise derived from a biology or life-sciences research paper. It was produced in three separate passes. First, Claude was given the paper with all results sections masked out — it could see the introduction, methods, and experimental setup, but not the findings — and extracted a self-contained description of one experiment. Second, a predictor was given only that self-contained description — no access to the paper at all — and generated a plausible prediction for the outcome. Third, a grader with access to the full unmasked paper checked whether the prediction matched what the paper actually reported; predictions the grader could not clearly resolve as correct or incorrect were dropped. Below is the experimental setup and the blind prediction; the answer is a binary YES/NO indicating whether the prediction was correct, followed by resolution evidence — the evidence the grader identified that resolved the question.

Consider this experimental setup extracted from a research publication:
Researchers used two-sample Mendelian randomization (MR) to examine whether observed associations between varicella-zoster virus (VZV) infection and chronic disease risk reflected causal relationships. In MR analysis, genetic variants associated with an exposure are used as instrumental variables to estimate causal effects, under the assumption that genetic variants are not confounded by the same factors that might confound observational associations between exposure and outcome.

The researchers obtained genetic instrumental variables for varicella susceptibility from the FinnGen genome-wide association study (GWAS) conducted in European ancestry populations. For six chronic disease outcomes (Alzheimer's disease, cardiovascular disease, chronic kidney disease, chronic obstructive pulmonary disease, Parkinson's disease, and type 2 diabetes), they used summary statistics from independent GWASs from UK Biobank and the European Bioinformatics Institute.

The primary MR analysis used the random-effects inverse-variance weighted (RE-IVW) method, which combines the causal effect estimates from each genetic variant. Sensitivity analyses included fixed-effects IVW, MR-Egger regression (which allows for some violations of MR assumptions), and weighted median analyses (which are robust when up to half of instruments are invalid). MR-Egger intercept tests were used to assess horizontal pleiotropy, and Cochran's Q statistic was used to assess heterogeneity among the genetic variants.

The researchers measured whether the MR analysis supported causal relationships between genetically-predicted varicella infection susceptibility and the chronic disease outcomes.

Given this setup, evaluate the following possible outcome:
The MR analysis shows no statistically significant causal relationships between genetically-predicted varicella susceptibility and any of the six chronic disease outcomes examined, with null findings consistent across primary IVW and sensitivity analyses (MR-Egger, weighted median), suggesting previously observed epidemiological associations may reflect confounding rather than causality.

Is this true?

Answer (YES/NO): NO